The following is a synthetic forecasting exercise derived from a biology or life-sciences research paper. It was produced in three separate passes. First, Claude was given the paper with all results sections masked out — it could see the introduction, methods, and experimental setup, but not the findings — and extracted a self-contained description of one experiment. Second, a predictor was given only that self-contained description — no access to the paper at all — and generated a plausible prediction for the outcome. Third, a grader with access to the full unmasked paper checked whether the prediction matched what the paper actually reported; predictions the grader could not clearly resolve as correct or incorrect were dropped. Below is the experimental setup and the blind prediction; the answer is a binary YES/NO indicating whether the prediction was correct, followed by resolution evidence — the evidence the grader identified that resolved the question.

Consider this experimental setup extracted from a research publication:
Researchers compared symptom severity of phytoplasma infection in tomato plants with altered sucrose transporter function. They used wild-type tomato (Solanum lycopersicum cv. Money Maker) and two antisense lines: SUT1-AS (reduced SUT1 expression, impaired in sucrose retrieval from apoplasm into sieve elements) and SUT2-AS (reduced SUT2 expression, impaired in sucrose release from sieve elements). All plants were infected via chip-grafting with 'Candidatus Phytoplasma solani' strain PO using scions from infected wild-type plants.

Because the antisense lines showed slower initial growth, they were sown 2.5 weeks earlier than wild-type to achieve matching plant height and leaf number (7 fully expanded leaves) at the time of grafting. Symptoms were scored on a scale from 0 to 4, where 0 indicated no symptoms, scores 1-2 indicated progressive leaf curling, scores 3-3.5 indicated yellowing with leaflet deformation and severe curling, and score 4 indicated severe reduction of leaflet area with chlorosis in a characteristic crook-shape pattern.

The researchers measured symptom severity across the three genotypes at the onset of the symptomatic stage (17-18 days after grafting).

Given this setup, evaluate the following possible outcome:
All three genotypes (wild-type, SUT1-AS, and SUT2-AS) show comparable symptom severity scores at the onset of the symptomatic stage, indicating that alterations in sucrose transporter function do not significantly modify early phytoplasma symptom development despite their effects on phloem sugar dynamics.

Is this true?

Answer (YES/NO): NO